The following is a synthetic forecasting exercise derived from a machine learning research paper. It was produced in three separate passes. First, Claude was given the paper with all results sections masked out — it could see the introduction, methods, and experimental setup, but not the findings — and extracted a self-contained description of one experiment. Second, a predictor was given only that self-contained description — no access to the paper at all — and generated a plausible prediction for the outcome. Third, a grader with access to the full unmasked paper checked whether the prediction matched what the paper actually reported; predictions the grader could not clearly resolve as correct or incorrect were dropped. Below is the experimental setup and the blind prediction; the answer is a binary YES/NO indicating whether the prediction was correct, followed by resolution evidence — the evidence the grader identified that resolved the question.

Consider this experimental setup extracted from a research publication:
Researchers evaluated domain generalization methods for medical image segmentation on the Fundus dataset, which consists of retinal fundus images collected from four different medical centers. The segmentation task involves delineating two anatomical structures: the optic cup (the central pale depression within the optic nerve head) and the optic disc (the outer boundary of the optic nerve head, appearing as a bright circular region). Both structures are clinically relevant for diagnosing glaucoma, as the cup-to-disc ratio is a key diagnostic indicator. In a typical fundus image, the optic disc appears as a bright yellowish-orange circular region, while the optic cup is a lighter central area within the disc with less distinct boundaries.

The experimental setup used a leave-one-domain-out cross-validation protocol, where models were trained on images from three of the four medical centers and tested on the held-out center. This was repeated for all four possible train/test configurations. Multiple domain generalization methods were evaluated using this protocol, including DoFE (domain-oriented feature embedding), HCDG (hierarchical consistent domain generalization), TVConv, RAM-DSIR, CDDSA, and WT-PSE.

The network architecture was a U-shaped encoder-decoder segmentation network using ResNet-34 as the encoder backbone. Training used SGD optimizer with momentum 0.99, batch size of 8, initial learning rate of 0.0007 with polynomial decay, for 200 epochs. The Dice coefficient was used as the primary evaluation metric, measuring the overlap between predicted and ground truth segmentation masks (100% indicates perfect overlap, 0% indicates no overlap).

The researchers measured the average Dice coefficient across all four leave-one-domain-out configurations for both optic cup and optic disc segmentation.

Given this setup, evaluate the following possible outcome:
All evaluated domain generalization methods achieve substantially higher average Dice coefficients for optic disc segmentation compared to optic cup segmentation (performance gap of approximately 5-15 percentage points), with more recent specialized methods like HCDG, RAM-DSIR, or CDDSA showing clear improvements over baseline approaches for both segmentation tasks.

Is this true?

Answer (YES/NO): NO